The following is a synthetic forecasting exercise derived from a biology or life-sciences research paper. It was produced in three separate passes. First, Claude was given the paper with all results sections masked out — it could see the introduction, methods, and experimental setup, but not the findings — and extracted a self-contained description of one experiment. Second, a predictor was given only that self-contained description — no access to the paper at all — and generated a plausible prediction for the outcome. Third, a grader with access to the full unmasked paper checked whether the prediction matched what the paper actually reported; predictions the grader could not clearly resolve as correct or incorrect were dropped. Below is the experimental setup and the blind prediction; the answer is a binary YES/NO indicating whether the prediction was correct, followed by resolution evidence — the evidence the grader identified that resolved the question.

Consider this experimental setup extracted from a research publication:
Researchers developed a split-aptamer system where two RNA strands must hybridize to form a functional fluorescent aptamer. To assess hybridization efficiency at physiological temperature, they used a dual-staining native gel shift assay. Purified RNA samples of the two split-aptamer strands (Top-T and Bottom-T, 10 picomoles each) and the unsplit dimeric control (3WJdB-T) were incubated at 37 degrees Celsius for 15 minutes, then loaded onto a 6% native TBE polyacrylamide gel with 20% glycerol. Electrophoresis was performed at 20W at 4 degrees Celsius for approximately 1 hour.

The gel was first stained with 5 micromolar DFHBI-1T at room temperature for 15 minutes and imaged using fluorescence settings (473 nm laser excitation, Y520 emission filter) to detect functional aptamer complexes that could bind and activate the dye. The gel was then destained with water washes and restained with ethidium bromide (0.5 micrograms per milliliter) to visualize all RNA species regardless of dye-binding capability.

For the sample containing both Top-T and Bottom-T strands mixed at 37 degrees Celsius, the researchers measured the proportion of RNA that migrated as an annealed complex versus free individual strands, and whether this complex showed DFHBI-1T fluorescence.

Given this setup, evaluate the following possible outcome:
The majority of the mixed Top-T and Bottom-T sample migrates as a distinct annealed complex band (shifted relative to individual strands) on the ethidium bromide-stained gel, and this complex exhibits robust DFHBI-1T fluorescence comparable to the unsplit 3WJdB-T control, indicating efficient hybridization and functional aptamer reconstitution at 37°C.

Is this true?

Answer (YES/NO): NO